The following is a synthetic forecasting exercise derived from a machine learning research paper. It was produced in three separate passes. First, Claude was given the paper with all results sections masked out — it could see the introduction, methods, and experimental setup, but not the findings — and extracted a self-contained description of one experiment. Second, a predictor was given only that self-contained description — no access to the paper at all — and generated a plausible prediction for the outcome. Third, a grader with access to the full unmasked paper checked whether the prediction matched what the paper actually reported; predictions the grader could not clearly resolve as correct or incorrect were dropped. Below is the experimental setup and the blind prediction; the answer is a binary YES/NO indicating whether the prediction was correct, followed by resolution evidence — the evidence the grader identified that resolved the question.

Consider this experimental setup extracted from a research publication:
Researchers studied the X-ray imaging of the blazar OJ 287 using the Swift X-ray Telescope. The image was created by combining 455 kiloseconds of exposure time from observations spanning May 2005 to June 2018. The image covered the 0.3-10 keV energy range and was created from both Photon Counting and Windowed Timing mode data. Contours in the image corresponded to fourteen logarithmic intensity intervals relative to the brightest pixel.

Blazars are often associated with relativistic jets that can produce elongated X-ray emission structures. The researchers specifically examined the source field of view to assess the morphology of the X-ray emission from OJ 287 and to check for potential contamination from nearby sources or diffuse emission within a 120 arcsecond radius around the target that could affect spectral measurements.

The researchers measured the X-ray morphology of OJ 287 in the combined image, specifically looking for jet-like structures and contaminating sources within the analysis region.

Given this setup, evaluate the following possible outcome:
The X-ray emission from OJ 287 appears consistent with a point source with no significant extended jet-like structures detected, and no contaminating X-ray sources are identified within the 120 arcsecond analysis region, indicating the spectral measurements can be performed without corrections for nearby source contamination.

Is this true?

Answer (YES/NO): NO